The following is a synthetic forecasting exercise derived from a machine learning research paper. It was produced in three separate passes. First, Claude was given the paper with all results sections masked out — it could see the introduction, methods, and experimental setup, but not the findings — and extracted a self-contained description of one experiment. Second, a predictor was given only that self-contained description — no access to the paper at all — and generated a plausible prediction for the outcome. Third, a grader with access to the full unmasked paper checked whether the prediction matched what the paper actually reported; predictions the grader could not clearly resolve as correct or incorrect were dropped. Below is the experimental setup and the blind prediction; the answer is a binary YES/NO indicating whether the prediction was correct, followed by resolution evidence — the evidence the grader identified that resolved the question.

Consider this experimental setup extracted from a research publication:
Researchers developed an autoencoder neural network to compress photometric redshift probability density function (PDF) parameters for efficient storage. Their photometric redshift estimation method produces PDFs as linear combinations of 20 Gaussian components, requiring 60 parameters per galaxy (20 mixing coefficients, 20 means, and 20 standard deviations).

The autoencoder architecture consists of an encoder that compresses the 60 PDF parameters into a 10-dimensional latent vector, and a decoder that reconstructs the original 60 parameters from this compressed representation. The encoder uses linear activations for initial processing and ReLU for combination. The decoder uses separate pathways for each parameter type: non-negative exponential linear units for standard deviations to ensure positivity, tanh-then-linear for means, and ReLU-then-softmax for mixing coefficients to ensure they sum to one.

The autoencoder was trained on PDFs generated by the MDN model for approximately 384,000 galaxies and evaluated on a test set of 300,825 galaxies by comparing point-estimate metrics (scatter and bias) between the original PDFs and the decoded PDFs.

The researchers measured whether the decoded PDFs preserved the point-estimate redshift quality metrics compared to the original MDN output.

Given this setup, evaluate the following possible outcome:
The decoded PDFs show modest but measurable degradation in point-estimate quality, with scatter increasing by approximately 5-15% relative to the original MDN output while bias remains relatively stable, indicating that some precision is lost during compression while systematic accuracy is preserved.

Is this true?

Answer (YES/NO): YES